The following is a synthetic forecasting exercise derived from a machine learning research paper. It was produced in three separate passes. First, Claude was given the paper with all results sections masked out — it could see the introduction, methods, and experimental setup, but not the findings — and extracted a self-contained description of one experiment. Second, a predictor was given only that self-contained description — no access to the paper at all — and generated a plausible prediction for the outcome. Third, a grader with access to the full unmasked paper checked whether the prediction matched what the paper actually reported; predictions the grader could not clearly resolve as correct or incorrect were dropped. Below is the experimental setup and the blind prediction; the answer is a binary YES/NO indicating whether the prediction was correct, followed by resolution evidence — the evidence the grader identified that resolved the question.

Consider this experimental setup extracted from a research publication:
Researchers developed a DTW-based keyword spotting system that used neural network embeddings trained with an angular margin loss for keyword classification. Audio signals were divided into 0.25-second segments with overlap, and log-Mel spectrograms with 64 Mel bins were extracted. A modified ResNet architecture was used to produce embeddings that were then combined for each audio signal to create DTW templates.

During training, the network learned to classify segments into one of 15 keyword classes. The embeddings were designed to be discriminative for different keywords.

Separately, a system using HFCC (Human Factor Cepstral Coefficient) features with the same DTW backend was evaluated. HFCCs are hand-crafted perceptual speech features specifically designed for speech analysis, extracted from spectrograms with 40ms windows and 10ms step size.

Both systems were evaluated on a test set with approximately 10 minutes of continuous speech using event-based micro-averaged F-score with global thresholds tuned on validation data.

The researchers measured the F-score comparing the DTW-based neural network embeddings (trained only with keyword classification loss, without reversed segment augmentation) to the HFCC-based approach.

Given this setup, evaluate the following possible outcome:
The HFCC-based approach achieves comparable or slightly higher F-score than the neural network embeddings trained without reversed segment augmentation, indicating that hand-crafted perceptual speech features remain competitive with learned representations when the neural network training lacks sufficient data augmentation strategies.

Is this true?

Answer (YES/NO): YES